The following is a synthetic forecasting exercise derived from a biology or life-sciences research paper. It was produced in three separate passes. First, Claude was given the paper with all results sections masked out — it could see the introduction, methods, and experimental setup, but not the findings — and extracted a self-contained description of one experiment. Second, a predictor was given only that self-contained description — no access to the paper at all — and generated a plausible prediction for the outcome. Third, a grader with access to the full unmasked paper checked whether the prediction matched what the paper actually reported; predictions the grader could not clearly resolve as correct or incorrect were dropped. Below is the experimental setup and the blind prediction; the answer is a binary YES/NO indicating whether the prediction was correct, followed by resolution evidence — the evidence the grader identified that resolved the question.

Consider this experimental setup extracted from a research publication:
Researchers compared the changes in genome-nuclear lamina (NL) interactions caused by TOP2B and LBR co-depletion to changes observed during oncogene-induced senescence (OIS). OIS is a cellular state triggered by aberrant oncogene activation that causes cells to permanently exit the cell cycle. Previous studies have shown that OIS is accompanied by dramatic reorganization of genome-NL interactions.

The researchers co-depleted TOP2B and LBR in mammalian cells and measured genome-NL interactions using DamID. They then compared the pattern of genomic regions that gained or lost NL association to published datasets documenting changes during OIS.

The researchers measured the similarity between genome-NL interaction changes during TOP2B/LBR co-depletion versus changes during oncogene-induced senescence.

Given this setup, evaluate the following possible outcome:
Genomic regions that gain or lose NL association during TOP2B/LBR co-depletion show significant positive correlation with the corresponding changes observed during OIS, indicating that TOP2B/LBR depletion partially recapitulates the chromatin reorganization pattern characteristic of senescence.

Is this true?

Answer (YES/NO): YES